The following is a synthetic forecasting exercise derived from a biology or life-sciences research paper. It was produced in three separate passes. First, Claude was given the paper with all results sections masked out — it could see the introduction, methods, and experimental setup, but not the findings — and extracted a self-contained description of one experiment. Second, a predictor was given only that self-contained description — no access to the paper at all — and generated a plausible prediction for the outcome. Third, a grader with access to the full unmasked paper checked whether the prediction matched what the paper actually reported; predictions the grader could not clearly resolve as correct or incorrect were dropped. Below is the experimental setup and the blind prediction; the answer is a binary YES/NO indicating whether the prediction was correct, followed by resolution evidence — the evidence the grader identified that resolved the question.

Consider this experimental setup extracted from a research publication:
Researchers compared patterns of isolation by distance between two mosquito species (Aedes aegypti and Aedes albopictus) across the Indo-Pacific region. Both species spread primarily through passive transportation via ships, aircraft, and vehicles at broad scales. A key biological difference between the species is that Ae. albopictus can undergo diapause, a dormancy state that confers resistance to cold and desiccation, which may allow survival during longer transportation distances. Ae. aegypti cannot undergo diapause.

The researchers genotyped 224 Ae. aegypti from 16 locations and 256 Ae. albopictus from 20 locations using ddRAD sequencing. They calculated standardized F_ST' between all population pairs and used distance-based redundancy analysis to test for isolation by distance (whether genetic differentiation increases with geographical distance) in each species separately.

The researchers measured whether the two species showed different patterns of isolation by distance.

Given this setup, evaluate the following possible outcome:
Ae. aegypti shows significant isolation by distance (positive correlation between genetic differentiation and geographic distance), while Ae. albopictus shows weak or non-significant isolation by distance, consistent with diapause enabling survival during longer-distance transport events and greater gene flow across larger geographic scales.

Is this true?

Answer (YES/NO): YES